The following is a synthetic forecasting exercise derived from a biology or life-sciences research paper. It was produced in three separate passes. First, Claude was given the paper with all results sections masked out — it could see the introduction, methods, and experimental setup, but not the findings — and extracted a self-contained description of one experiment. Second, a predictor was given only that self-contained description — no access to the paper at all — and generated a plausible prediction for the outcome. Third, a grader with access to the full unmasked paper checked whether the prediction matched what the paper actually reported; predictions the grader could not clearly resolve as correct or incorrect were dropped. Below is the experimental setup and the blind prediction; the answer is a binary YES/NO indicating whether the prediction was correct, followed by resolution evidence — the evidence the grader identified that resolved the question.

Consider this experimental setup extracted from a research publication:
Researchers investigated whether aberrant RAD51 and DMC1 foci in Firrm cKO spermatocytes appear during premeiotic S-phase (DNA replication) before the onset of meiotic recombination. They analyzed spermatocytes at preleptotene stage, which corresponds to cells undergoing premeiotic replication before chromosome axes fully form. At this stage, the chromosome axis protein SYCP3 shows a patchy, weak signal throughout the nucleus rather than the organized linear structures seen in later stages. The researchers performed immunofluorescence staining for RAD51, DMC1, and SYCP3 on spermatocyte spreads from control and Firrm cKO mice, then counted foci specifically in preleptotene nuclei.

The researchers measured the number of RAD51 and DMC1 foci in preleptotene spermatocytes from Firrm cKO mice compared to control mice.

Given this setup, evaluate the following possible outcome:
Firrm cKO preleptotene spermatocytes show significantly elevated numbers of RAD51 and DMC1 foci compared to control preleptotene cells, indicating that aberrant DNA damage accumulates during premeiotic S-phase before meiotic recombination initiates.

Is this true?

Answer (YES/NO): NO